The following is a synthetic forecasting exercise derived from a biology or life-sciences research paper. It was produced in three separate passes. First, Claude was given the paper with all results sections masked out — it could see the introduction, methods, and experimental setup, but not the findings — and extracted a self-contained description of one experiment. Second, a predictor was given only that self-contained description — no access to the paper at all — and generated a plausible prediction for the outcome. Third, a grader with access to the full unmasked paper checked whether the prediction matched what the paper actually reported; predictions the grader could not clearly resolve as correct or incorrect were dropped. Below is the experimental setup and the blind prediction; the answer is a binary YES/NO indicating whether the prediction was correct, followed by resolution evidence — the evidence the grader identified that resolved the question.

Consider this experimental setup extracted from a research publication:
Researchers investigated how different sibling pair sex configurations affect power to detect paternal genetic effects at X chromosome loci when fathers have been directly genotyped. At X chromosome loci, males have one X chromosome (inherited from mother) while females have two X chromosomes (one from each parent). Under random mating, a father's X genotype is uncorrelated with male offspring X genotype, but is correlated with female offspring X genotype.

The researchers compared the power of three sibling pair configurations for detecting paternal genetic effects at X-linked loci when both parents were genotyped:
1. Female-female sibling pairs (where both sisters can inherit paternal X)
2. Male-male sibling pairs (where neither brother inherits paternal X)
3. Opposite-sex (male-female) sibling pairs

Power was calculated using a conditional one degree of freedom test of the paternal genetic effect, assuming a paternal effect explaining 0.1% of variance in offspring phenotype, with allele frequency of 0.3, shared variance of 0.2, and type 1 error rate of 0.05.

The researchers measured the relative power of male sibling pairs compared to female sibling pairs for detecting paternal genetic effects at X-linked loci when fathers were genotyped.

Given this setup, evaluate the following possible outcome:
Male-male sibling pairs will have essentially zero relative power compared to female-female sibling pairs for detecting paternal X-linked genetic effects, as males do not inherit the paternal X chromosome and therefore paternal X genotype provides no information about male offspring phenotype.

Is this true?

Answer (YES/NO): NO